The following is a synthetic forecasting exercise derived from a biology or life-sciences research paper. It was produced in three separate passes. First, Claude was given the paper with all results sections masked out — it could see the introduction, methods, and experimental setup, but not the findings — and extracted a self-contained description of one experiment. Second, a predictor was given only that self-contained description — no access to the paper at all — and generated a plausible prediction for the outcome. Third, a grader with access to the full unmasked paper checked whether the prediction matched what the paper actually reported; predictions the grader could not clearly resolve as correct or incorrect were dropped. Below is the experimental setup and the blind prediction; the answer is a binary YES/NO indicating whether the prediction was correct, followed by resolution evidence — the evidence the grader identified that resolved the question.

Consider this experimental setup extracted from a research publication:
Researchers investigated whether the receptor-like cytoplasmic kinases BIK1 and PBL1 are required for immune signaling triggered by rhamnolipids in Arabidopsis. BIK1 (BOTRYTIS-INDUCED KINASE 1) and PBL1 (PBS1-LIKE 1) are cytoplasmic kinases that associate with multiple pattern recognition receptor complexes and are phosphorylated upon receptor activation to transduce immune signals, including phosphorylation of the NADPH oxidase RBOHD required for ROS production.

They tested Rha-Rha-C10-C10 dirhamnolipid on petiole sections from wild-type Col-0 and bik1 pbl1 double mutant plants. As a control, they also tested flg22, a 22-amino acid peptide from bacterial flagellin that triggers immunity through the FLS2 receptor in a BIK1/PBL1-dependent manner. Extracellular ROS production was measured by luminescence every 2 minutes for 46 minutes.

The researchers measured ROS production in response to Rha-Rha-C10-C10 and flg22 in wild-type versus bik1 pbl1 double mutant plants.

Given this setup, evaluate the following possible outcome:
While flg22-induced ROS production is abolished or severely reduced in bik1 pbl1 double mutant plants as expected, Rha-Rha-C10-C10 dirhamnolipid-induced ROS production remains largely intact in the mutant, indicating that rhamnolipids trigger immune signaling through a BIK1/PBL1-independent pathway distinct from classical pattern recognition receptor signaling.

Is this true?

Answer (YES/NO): YES